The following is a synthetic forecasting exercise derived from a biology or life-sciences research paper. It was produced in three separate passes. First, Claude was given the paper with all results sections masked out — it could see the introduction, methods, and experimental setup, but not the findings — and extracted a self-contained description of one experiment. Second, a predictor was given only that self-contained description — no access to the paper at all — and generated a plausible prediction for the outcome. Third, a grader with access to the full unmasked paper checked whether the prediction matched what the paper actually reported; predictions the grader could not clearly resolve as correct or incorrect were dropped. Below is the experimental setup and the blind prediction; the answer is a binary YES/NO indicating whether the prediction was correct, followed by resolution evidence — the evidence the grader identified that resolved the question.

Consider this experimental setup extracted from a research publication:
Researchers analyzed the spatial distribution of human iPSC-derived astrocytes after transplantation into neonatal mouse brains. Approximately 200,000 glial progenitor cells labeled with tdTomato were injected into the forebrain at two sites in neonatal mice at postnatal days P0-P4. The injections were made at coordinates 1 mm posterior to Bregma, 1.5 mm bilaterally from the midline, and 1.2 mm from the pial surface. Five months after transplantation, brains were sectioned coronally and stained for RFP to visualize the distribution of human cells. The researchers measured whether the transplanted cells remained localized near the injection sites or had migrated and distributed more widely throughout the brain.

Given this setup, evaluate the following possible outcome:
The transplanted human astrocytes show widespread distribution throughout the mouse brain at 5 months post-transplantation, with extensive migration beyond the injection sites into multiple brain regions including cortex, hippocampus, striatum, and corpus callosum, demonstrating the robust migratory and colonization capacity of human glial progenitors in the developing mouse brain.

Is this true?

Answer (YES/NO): YES